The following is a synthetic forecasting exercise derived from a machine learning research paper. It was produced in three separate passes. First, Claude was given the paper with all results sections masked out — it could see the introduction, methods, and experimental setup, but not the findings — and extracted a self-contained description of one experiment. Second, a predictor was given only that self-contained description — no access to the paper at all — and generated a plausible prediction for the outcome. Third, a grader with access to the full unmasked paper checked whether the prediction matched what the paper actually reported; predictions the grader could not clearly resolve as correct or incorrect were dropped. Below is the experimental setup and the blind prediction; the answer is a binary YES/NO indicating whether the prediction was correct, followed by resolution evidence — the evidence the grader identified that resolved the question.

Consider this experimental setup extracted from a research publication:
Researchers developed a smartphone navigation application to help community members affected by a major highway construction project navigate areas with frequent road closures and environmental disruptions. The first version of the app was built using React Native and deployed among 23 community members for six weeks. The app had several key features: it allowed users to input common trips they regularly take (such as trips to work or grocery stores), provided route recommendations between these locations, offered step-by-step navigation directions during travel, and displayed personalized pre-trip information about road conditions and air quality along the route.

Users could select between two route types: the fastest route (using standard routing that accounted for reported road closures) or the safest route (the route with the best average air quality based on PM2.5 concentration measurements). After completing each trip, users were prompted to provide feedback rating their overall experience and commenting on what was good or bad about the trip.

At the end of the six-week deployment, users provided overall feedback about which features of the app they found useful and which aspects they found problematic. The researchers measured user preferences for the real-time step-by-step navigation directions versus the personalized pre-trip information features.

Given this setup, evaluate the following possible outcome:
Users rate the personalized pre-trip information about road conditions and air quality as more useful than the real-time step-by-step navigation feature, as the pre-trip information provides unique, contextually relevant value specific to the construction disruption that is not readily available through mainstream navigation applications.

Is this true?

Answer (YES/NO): YES